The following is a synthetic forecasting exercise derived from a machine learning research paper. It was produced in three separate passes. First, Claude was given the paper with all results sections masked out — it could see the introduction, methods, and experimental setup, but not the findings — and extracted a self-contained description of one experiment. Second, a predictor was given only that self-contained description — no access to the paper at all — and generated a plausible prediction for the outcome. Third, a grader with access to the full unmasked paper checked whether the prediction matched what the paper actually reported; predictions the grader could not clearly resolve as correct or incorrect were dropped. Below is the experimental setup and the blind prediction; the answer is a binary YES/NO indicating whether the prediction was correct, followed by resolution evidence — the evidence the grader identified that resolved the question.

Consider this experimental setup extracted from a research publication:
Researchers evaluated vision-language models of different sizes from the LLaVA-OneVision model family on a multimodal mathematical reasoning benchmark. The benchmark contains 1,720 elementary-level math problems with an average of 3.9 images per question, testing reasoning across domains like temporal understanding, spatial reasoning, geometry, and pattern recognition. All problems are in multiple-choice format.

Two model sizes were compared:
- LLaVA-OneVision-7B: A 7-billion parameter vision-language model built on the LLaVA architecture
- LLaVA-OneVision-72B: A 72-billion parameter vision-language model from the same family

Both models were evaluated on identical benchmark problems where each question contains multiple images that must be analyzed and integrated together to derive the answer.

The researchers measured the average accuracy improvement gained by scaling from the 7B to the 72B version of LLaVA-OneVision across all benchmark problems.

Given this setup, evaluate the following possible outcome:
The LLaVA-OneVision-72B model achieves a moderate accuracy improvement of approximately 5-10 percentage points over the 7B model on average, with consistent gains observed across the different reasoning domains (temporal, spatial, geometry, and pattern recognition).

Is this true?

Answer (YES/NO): NO